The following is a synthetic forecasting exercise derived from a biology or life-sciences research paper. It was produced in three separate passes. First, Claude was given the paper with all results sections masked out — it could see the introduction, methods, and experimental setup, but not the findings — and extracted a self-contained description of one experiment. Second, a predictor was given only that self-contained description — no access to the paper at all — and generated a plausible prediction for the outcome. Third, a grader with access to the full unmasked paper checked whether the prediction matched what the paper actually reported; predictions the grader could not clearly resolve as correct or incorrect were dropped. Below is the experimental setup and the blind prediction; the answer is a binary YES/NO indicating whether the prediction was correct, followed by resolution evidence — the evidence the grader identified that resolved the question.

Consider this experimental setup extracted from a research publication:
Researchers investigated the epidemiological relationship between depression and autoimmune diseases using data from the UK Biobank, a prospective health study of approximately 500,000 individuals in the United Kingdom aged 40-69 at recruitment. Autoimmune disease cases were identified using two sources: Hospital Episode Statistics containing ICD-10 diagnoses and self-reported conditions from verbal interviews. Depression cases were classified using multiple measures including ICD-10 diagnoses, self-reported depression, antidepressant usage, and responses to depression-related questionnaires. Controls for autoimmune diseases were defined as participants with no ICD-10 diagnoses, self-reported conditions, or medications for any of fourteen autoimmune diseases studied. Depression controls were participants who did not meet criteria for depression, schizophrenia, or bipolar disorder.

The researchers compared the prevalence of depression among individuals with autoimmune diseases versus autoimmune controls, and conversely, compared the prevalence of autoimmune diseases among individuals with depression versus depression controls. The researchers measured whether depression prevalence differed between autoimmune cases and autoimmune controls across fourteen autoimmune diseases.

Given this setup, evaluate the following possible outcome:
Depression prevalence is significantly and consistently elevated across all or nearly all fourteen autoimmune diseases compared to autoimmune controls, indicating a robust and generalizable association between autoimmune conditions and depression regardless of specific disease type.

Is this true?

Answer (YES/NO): YES